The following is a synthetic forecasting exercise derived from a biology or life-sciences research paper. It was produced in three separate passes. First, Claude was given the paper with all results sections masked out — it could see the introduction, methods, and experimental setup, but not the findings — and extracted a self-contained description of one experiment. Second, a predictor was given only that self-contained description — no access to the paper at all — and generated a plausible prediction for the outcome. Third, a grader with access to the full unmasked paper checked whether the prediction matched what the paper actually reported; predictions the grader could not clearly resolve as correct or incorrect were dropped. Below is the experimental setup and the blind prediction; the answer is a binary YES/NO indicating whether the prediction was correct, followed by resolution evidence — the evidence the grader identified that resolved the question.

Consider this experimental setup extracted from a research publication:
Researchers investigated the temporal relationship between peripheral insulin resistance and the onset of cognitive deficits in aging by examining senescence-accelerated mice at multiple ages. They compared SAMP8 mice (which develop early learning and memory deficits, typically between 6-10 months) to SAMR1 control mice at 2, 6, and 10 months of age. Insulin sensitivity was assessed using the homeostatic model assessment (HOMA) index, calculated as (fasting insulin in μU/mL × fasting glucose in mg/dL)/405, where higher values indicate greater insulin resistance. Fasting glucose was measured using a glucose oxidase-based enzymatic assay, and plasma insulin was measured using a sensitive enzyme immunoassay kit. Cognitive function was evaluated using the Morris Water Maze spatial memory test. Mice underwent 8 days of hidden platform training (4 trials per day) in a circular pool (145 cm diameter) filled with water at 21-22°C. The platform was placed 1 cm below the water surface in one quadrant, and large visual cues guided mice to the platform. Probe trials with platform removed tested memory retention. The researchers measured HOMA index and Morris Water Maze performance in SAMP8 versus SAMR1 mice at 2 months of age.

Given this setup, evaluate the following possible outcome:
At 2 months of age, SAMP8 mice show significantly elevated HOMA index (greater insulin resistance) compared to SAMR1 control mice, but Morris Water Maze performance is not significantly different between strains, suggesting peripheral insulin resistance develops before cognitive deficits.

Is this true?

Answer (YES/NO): NO